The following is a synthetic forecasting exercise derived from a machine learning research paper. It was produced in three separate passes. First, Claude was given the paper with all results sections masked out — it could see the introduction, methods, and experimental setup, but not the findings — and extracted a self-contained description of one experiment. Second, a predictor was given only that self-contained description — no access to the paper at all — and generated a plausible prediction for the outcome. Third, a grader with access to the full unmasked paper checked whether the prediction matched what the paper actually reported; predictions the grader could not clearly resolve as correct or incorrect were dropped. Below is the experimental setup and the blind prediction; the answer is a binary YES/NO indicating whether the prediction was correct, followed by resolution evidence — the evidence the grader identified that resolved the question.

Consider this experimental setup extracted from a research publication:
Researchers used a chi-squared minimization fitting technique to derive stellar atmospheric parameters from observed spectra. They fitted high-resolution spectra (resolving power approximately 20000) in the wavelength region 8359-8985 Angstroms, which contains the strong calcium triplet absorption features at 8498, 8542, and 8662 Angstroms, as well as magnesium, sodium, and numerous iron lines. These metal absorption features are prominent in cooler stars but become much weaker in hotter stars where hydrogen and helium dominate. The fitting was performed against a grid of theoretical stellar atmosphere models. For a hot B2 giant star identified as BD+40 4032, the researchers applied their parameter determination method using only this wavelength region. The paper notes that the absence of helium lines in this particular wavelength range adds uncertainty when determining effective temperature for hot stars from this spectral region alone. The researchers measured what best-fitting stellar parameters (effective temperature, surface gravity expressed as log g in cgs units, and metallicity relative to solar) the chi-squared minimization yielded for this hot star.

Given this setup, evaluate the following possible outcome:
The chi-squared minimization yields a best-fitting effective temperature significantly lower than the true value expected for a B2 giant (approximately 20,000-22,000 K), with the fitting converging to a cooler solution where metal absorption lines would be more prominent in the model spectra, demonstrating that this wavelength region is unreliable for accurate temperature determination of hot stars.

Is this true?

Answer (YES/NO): NO